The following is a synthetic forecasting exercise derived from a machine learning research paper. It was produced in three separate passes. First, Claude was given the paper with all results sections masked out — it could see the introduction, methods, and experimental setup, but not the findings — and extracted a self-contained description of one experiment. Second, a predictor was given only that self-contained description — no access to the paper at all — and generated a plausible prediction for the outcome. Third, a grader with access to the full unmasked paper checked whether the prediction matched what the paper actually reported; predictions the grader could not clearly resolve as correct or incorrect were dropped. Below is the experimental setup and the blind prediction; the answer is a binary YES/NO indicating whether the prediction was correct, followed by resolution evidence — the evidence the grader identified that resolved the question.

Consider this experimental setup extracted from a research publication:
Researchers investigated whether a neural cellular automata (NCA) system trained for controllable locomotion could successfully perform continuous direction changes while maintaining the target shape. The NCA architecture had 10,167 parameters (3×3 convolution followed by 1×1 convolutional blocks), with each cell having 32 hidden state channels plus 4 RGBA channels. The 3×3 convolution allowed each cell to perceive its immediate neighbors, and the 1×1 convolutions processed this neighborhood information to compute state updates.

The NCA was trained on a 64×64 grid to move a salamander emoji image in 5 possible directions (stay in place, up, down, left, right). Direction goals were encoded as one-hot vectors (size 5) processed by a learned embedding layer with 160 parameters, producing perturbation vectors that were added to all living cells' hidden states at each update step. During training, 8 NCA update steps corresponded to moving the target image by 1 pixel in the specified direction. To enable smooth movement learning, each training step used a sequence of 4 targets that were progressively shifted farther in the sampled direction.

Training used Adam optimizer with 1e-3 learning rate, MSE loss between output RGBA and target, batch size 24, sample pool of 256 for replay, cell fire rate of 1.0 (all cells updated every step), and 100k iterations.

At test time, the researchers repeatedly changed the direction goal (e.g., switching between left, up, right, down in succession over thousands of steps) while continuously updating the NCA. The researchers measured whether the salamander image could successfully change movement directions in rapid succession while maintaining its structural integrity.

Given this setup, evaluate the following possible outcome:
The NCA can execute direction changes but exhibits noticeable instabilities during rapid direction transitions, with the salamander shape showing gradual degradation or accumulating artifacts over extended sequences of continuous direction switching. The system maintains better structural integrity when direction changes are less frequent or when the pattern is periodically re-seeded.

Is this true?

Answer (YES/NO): NO